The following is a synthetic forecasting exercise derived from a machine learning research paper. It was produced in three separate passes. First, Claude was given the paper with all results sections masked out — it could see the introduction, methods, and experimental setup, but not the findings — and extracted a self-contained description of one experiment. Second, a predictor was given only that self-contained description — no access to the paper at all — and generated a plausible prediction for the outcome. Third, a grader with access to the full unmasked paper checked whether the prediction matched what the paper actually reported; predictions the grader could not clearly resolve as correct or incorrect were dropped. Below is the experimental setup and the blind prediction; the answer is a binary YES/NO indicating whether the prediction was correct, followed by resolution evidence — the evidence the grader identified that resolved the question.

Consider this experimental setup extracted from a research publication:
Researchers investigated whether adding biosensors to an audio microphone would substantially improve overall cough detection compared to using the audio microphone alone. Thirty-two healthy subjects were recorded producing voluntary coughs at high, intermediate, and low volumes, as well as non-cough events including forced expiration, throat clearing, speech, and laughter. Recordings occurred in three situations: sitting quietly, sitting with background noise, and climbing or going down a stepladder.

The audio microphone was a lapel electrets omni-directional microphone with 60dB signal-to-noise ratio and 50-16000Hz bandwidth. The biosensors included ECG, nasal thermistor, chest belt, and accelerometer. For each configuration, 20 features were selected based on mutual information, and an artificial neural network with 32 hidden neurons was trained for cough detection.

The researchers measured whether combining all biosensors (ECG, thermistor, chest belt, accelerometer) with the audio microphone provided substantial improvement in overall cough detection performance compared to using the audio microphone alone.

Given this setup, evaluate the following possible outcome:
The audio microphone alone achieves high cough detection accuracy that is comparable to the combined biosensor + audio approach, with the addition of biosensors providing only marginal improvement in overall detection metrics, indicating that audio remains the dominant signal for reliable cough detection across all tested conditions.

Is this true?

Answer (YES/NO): YES